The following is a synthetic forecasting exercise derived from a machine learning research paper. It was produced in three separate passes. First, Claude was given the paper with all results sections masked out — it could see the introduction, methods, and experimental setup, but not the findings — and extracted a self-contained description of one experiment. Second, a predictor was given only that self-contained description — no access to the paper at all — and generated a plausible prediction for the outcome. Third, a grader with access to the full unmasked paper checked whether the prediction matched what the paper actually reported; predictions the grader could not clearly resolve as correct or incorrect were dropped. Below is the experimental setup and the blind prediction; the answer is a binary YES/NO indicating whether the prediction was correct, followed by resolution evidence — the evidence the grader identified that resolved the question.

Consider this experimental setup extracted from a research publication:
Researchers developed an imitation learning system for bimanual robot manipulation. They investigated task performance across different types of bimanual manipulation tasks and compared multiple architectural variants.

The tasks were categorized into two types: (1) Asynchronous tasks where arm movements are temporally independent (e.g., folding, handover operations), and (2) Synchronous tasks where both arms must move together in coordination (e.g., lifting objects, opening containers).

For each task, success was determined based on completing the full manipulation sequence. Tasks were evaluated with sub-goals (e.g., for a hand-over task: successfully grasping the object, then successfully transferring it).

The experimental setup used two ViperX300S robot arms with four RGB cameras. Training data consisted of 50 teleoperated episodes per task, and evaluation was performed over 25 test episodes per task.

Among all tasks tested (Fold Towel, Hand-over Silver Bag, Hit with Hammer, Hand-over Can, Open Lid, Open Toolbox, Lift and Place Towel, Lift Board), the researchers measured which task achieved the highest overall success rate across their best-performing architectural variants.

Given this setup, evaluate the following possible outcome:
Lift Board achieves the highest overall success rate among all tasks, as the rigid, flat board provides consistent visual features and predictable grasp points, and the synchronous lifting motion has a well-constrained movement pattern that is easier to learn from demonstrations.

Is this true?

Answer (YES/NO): NO